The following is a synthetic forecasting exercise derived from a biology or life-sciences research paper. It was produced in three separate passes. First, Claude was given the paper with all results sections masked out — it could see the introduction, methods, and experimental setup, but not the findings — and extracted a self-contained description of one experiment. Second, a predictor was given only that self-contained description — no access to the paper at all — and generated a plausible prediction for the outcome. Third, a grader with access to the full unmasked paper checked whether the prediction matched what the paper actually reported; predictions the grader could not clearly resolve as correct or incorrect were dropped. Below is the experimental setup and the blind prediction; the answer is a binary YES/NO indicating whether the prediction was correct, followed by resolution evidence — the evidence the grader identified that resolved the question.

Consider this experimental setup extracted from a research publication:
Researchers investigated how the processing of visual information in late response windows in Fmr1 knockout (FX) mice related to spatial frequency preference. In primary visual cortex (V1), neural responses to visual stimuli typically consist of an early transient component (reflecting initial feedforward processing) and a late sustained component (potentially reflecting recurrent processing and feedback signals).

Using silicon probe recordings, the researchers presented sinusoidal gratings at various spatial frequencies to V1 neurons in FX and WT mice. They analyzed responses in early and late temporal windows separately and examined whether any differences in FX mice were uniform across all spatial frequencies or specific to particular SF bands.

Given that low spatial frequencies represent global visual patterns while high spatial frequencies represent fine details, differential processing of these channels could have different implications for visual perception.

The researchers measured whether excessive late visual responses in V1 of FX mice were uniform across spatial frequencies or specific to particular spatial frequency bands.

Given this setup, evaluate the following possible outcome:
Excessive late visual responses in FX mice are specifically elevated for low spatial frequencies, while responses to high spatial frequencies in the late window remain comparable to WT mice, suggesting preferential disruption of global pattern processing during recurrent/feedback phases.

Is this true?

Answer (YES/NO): NO